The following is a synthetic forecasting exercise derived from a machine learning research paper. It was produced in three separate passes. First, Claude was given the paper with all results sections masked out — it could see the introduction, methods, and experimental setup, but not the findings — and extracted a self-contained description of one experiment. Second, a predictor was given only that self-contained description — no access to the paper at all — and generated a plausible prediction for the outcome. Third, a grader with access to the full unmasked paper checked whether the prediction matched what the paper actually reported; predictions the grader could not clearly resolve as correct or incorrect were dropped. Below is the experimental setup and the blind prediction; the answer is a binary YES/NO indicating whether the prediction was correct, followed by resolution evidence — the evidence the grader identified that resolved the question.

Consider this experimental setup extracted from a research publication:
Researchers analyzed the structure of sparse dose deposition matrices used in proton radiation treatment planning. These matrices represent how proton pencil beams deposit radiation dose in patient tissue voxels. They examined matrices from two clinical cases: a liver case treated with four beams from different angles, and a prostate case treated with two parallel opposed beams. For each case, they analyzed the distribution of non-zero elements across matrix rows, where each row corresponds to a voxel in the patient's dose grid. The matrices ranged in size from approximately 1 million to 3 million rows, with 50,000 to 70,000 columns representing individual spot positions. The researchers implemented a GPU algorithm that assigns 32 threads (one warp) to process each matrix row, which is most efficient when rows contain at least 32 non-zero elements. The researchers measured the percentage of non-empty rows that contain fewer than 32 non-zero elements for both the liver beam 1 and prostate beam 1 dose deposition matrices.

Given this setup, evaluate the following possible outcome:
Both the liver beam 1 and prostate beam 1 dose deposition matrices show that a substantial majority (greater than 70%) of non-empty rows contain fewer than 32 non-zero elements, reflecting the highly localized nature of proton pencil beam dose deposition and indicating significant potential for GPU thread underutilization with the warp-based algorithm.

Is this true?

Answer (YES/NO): NO